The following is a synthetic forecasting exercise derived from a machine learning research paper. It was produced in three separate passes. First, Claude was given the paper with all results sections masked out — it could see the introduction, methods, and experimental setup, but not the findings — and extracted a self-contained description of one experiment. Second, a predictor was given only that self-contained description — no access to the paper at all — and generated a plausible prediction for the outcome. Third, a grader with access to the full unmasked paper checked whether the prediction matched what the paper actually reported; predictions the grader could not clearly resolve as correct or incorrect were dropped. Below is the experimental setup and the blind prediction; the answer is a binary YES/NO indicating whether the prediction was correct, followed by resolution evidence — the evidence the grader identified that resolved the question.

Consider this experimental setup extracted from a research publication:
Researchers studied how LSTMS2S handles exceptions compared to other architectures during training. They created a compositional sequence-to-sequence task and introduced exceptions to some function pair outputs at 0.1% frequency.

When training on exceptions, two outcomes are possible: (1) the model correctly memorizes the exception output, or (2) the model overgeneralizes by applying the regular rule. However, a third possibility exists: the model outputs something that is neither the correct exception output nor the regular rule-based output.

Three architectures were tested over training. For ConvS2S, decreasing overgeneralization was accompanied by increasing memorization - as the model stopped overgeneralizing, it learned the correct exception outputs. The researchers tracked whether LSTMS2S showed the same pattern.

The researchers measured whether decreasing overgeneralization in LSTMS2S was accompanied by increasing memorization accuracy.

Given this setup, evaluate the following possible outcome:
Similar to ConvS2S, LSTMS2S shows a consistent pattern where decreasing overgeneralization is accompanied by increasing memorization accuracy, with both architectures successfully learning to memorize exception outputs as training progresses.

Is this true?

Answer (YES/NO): NO